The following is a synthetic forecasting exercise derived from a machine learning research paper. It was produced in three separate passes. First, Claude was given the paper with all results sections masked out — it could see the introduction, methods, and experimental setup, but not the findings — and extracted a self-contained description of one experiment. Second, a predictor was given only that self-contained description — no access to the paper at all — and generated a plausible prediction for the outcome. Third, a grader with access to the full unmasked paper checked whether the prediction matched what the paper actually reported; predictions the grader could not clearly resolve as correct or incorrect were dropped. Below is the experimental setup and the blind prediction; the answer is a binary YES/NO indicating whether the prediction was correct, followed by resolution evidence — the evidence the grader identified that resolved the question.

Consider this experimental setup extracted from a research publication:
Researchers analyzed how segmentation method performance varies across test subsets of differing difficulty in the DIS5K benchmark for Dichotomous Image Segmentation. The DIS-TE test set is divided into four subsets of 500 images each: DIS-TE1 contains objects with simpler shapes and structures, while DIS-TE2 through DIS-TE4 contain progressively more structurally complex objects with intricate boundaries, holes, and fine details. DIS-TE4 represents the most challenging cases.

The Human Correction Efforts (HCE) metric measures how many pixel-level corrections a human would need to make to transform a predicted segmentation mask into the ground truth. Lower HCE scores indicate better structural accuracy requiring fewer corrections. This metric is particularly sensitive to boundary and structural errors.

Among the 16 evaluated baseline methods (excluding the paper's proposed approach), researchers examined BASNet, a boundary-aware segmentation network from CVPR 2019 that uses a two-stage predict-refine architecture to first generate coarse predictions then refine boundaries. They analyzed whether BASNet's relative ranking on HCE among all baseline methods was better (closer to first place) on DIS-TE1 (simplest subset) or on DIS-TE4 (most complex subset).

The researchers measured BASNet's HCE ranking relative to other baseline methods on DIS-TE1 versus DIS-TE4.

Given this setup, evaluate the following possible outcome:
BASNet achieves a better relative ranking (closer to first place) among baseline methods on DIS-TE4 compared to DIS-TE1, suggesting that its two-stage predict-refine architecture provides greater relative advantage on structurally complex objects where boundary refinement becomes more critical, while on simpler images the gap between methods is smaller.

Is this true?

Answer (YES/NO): YES